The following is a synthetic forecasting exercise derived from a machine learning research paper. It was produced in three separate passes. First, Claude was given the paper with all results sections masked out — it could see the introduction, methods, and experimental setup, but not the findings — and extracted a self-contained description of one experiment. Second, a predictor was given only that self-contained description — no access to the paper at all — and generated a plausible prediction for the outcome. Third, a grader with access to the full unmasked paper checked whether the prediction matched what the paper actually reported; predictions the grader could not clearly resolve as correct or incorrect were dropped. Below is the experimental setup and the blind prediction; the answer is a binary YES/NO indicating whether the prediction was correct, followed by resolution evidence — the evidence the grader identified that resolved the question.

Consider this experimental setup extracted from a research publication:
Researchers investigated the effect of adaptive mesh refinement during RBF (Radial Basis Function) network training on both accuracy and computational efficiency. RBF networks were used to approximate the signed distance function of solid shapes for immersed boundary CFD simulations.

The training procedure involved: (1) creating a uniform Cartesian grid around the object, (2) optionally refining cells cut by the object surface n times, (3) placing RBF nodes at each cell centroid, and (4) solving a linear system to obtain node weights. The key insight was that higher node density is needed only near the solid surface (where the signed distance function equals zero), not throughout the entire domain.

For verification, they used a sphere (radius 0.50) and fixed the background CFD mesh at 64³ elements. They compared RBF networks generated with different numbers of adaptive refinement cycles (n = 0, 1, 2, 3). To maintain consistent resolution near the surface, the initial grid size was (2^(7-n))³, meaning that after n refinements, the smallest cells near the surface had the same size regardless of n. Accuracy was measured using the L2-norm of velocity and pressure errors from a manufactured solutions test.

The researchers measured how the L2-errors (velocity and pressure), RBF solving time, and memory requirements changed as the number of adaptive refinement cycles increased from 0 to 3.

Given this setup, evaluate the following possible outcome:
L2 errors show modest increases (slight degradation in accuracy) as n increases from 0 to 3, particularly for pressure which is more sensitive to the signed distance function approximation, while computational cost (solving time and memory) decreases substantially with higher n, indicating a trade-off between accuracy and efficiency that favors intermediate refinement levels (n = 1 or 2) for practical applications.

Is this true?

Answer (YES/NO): NO